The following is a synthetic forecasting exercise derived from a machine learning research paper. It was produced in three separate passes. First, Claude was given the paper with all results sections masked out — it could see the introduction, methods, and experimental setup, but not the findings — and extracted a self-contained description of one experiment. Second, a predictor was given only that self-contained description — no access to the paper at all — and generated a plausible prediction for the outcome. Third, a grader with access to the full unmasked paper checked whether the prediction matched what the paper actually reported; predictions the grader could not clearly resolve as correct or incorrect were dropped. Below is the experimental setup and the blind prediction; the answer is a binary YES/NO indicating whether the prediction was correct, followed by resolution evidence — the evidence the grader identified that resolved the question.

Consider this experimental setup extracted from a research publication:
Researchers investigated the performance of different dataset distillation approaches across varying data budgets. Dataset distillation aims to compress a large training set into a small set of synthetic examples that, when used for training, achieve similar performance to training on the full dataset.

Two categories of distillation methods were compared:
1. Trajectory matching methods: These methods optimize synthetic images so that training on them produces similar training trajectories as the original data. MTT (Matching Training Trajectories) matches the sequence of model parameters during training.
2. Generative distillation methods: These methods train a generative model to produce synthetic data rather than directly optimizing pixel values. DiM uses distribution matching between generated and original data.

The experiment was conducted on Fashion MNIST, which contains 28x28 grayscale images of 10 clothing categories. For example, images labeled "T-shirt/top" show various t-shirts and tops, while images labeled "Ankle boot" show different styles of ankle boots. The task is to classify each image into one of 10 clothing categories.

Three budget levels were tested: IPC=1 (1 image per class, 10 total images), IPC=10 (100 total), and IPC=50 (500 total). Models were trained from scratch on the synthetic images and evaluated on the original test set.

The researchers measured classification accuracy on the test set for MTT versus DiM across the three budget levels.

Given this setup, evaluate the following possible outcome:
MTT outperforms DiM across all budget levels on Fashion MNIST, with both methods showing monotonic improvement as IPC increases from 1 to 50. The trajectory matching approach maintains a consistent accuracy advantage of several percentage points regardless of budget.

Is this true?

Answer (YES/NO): NO